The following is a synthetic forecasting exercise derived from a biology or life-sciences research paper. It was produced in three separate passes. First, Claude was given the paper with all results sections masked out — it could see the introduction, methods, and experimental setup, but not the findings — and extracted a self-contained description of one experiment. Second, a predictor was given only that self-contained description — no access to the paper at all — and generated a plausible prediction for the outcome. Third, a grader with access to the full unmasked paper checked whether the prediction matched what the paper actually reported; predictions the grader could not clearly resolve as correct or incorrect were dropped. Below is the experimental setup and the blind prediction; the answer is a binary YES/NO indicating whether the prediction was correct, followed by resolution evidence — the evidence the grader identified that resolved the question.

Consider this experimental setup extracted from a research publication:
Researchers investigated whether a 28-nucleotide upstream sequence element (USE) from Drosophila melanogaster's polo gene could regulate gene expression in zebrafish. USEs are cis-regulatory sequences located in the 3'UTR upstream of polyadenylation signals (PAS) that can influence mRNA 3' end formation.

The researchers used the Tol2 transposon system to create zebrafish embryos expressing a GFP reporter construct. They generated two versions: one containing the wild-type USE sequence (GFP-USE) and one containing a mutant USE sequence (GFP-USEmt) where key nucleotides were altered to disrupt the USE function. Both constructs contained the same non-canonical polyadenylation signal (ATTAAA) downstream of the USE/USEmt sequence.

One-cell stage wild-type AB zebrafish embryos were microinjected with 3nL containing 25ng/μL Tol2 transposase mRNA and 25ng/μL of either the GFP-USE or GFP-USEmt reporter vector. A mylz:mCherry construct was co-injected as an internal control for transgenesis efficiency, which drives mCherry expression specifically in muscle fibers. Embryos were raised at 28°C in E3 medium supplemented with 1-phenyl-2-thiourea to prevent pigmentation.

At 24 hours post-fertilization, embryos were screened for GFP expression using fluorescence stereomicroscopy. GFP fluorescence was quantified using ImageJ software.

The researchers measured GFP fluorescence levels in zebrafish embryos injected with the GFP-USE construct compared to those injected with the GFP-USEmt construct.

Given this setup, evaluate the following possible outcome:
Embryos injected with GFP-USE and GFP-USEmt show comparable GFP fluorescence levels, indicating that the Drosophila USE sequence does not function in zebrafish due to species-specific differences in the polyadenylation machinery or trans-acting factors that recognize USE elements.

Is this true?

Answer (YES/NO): NO